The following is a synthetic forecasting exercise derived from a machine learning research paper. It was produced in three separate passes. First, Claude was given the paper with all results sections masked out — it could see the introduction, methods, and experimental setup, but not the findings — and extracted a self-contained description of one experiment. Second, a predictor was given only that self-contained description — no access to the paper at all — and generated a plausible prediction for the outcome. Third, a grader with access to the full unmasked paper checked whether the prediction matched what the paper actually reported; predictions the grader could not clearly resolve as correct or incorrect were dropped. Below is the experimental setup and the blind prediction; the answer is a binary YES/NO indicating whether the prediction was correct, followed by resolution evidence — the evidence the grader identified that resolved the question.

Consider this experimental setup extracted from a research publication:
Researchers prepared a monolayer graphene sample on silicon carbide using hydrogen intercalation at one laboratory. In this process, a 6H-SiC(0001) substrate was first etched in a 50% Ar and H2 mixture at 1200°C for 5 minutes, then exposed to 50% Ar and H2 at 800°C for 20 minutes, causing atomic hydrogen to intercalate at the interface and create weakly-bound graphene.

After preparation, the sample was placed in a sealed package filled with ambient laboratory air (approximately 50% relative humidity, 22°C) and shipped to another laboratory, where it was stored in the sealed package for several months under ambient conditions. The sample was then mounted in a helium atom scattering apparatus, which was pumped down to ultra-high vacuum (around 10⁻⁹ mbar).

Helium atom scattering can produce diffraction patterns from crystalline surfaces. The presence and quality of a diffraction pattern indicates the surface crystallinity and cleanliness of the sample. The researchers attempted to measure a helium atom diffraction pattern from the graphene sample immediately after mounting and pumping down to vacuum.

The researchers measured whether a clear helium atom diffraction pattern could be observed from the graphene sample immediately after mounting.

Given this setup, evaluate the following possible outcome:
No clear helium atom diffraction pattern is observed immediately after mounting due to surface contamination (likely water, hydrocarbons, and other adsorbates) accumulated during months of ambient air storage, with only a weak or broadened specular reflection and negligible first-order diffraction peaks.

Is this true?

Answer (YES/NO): NO